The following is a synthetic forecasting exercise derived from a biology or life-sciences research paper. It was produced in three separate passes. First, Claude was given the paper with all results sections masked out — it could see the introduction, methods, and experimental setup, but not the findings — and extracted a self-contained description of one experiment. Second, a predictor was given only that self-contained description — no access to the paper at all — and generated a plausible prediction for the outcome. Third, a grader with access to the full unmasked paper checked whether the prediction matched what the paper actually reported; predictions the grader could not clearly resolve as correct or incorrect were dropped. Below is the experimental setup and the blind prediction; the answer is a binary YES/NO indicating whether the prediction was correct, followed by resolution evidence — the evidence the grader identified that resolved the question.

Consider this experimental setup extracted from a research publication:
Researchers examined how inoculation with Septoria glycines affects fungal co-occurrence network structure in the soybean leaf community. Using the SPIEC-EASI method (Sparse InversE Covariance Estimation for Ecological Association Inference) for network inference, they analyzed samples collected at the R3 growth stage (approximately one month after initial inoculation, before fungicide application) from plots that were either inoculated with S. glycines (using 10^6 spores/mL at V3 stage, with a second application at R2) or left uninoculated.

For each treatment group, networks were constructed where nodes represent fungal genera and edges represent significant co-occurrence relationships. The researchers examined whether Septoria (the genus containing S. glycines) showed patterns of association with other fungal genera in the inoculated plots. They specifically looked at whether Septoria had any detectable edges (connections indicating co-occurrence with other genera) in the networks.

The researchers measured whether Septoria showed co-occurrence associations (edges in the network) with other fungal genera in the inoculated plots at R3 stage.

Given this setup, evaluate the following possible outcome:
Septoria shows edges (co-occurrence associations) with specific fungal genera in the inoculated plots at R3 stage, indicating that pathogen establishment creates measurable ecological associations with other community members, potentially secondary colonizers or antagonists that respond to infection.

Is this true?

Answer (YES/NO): NO